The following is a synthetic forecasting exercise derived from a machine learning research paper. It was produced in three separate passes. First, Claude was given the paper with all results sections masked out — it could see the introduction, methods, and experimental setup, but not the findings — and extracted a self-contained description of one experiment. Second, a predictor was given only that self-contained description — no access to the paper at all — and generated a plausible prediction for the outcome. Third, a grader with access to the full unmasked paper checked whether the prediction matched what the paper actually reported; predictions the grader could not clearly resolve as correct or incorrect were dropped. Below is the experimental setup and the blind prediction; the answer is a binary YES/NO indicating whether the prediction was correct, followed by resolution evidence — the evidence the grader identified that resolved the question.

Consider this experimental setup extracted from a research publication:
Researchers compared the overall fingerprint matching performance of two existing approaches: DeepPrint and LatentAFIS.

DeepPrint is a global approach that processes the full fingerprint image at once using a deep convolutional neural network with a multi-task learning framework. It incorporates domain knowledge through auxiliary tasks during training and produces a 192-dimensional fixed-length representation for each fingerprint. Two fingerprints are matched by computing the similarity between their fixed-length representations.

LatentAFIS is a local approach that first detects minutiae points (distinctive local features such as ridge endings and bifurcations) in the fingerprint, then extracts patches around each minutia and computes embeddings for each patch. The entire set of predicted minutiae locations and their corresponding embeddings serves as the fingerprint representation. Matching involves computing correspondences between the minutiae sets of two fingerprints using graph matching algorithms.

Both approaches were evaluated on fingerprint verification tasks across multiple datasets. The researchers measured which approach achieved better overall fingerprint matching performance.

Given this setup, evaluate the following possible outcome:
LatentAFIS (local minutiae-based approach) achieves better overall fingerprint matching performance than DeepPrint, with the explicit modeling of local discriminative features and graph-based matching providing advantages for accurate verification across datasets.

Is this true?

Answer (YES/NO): YES